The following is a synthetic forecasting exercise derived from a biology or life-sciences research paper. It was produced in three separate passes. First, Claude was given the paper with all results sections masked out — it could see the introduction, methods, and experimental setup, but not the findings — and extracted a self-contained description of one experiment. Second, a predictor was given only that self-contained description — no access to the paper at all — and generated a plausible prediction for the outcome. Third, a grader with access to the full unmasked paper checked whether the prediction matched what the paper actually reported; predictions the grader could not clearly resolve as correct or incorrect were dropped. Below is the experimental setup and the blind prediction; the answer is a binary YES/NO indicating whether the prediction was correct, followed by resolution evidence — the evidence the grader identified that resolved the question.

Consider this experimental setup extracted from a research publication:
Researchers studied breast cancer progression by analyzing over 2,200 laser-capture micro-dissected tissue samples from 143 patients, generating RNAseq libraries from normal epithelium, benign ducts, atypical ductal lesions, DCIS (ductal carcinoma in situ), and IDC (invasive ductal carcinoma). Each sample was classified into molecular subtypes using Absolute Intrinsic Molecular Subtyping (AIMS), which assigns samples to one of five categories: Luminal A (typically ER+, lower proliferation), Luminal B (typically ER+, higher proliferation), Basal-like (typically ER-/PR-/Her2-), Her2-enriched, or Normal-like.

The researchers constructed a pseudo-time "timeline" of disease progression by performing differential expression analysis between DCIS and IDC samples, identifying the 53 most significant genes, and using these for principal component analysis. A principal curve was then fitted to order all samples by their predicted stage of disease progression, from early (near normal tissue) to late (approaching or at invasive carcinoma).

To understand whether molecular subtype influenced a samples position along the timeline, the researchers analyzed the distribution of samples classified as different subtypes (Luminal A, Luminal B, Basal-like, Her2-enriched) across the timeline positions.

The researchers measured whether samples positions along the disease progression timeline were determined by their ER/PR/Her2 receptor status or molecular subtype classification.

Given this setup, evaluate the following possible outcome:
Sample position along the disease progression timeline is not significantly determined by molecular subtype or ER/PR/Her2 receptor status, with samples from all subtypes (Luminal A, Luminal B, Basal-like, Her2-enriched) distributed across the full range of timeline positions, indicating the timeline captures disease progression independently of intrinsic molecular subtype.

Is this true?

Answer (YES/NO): YES